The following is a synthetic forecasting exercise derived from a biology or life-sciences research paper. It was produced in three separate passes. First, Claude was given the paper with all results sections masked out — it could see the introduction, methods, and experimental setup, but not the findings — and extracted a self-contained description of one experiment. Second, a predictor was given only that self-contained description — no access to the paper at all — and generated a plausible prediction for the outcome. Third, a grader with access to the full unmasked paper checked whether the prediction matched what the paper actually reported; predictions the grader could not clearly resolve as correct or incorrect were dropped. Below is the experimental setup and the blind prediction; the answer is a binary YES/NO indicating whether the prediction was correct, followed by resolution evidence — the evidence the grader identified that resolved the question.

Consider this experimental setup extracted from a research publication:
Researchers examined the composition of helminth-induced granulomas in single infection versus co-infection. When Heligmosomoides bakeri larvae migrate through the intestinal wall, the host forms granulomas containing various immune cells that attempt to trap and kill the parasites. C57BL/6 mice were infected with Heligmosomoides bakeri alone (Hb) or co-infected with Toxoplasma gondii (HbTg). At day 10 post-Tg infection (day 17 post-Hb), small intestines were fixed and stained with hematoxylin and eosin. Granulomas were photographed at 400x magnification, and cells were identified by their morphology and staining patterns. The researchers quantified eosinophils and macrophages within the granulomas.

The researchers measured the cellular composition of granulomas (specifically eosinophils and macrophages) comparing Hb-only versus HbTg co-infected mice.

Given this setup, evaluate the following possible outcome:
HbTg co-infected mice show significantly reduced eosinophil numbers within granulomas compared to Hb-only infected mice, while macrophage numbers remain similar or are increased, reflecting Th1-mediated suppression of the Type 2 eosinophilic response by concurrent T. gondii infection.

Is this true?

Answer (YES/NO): YES